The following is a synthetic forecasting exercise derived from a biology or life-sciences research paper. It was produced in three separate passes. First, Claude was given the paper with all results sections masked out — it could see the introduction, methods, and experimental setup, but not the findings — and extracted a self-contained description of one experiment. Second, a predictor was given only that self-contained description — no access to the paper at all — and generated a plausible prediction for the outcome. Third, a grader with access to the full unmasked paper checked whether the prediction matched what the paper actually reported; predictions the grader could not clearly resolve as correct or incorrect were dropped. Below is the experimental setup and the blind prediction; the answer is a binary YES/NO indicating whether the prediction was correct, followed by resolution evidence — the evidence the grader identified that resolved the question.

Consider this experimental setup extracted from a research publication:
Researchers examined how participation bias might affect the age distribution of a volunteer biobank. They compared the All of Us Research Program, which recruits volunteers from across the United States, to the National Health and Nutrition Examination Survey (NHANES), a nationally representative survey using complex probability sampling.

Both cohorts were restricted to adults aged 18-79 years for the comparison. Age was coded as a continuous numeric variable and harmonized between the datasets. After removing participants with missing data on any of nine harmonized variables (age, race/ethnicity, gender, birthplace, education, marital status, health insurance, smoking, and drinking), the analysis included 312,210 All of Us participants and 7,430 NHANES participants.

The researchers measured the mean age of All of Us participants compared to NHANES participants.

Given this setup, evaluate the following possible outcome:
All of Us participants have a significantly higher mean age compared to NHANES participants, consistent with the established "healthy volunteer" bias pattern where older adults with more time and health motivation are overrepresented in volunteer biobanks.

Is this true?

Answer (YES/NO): NO